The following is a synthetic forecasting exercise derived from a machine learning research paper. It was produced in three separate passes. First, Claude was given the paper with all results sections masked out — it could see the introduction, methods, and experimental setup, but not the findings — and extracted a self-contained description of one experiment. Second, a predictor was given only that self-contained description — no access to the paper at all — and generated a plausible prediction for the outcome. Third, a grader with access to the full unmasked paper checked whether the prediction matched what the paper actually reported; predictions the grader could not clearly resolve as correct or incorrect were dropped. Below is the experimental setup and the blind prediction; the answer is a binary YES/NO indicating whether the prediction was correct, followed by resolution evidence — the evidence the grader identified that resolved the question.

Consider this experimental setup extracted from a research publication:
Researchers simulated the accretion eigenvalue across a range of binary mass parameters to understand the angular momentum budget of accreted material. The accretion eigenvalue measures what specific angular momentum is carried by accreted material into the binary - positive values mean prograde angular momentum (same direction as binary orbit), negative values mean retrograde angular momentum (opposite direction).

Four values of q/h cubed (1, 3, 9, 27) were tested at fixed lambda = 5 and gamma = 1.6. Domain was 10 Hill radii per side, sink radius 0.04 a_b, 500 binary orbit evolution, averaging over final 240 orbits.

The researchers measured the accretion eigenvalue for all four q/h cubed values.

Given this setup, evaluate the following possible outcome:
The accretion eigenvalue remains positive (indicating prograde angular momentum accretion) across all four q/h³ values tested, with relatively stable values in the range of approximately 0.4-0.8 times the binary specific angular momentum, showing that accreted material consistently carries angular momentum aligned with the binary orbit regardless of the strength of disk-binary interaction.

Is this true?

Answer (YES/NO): NO